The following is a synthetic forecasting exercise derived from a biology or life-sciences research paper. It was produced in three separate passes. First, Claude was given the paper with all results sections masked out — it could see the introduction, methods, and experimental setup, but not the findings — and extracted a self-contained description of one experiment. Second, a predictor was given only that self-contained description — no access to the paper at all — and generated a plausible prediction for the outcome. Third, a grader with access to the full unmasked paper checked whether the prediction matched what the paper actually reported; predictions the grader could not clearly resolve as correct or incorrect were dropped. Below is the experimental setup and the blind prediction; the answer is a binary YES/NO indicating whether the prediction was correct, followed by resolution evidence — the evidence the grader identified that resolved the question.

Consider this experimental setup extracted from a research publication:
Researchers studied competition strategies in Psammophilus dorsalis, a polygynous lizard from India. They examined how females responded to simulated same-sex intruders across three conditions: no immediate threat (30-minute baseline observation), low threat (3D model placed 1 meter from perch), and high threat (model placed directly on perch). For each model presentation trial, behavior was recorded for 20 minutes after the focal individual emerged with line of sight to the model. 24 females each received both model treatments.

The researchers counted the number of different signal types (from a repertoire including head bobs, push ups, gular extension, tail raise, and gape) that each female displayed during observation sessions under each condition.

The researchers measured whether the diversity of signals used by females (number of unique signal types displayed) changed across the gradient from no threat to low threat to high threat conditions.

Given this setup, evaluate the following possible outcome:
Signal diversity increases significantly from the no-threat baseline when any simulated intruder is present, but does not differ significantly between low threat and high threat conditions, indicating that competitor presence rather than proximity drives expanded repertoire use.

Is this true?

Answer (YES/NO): NO